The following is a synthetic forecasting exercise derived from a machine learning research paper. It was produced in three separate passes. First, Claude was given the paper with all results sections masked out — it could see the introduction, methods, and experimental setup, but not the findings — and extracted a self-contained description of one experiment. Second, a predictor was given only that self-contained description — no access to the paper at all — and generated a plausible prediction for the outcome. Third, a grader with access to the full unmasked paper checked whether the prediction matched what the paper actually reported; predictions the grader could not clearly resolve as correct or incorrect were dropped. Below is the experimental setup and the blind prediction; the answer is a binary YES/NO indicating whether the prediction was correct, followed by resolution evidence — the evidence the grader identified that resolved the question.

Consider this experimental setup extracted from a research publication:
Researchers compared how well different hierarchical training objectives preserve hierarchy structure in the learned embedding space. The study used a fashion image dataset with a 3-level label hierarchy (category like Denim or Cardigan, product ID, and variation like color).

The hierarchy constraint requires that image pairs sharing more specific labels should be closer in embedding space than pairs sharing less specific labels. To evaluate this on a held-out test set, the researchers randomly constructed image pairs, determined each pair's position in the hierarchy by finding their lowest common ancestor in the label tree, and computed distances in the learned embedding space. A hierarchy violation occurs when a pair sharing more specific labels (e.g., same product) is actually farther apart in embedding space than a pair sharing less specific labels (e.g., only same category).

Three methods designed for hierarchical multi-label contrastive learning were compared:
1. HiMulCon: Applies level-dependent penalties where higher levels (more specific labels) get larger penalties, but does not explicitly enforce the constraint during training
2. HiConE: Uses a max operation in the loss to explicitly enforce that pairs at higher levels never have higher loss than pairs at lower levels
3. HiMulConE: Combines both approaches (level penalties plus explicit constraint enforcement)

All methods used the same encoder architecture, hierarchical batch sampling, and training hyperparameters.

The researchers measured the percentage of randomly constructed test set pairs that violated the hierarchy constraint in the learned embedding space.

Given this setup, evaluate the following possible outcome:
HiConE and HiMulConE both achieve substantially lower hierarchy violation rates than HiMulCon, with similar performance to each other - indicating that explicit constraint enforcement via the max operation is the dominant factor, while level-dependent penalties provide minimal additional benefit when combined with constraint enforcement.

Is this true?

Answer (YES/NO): NO